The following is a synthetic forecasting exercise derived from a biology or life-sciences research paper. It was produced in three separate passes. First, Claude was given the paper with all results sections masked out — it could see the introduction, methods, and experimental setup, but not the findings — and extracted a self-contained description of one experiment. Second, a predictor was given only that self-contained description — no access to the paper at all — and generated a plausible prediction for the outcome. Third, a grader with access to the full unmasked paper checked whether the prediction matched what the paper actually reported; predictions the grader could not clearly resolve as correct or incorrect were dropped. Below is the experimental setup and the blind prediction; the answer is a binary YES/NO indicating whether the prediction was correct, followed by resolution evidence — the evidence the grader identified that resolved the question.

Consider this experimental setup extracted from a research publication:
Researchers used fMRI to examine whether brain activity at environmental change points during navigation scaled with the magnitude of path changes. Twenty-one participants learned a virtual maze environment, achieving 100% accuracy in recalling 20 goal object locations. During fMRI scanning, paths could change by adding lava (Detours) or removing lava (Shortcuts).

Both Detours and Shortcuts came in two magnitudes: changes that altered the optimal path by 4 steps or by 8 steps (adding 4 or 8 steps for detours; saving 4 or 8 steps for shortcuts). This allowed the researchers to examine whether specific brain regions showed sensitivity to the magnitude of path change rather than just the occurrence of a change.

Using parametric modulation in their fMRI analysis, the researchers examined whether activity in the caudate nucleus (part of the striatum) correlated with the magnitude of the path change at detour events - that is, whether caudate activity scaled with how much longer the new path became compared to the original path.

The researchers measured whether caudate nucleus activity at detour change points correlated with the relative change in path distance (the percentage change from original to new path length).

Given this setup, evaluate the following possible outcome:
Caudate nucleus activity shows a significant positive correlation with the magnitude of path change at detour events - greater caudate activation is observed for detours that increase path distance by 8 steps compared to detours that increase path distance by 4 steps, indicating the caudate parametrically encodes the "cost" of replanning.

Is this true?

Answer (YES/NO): YES